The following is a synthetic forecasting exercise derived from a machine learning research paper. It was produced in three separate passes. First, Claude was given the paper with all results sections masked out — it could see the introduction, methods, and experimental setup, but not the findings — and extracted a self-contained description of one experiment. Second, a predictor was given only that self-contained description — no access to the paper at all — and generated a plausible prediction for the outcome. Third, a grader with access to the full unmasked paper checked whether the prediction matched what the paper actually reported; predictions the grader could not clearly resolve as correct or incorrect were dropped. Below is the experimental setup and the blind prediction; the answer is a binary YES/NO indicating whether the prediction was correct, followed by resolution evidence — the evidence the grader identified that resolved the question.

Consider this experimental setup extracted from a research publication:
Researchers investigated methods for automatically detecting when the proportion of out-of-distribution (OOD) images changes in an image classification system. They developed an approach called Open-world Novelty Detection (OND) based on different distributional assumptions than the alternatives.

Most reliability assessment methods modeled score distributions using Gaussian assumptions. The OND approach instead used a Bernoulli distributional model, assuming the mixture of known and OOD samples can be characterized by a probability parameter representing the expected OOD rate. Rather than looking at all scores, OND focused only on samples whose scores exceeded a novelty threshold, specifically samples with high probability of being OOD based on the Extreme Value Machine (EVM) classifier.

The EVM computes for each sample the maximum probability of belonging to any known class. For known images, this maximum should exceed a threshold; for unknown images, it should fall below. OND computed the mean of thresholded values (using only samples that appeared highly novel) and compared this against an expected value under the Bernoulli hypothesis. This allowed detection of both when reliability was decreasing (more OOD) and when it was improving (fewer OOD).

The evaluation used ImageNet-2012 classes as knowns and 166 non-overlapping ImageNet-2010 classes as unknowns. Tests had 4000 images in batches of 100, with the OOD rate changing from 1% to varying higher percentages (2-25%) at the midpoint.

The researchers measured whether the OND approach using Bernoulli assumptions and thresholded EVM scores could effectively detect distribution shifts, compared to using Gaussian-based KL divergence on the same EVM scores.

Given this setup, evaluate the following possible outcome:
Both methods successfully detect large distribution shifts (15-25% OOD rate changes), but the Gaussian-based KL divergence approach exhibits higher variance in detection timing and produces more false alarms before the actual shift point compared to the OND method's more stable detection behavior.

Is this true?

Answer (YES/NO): NO